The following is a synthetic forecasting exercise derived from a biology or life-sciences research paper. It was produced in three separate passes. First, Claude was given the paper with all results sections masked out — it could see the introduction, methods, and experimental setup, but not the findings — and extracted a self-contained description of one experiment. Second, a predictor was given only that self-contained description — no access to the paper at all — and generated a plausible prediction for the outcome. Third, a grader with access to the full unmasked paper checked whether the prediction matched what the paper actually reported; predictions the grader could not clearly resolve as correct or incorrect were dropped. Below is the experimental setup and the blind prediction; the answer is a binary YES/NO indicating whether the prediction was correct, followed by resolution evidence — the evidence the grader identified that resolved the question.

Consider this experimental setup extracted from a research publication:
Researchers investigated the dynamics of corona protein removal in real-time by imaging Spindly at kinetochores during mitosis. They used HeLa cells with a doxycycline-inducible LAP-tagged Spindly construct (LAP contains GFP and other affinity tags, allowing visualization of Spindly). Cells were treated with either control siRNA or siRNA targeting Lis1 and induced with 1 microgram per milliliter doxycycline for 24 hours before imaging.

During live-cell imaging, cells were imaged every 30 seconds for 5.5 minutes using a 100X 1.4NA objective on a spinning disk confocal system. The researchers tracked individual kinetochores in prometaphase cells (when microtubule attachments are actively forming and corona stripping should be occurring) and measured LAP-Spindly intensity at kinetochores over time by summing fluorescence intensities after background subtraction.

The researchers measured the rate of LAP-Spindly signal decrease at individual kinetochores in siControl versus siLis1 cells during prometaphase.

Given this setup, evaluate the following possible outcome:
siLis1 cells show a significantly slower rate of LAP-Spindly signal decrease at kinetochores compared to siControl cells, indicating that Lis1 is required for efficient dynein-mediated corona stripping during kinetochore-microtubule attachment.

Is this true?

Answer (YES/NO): YES